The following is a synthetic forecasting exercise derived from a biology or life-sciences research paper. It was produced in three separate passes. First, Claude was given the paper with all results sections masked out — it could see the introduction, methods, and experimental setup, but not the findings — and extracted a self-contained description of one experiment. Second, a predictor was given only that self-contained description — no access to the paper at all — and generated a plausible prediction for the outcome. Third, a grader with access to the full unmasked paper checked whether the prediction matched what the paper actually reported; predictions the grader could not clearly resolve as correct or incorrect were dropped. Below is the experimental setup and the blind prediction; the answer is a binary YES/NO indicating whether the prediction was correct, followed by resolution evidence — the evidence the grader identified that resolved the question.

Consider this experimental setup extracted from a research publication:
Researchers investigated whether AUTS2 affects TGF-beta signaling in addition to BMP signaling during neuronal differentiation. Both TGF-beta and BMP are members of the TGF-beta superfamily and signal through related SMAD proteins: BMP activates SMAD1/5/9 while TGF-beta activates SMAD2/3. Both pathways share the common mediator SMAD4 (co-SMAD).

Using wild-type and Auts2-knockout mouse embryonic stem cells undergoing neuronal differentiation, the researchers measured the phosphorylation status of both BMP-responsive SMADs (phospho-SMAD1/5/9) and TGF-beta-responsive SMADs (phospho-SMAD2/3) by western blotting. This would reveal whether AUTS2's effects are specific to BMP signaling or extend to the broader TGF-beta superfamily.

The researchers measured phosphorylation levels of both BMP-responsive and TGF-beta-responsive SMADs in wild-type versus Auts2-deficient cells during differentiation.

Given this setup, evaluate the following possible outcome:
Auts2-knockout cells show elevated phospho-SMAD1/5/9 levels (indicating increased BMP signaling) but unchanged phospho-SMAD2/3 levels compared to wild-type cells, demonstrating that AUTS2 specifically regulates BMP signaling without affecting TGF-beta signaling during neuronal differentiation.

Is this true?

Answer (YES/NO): NO